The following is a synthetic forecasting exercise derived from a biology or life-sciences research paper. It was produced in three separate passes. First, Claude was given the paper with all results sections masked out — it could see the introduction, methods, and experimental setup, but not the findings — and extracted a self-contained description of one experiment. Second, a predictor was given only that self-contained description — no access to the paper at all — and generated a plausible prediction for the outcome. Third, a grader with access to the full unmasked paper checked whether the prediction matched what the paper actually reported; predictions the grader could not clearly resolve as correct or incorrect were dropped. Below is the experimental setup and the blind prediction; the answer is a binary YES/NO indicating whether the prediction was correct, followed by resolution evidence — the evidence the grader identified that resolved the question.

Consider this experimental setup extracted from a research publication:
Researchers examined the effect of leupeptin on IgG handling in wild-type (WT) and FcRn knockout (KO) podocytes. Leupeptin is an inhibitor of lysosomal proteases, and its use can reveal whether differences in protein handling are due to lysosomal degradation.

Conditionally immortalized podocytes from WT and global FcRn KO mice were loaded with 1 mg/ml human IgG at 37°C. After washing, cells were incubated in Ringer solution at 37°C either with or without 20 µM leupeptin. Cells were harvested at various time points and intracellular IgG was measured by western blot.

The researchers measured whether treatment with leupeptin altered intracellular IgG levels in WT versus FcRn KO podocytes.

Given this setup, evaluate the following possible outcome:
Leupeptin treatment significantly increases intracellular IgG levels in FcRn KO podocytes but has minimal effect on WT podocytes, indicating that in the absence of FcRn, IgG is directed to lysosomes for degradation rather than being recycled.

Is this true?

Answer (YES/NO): NO